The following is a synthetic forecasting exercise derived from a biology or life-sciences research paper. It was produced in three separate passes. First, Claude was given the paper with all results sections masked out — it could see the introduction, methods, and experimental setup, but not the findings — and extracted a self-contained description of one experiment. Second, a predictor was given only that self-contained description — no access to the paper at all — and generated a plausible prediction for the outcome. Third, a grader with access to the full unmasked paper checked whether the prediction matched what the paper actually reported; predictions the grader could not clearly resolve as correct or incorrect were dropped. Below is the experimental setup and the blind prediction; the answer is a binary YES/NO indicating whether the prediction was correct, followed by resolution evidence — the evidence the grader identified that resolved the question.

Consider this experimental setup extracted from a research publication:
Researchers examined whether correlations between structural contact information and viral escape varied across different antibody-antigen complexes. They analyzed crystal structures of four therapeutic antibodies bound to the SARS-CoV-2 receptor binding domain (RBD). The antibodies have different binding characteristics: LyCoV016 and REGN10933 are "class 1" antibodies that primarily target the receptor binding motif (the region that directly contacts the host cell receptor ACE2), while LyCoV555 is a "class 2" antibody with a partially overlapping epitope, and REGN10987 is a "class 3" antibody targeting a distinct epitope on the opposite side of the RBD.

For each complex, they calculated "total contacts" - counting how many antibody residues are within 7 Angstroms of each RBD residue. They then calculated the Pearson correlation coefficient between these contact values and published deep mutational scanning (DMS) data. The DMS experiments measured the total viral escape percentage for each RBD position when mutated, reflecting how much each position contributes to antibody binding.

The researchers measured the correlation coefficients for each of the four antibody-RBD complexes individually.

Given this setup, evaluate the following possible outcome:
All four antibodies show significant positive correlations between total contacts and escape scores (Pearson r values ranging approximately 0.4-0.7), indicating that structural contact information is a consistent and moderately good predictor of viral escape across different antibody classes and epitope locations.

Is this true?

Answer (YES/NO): NO